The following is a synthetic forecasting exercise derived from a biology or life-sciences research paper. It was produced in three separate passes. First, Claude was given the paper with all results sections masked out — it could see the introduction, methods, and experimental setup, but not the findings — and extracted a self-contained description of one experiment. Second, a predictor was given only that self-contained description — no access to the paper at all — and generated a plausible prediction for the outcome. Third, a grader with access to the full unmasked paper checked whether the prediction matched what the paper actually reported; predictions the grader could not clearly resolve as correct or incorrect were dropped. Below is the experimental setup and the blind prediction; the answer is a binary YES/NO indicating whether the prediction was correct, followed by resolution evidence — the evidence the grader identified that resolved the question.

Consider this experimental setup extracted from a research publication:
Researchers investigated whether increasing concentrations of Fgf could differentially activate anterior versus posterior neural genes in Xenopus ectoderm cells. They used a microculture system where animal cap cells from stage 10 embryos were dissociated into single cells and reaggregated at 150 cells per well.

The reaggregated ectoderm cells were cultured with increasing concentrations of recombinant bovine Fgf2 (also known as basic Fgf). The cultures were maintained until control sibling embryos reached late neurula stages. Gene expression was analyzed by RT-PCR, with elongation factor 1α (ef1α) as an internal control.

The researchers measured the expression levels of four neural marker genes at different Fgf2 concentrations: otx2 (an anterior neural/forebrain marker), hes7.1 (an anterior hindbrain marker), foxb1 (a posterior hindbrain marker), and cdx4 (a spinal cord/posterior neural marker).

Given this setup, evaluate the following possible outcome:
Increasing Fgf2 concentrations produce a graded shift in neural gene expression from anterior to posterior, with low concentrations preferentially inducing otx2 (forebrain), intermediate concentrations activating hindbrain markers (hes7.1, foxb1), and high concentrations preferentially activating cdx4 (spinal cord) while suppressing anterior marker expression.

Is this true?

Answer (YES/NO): YES